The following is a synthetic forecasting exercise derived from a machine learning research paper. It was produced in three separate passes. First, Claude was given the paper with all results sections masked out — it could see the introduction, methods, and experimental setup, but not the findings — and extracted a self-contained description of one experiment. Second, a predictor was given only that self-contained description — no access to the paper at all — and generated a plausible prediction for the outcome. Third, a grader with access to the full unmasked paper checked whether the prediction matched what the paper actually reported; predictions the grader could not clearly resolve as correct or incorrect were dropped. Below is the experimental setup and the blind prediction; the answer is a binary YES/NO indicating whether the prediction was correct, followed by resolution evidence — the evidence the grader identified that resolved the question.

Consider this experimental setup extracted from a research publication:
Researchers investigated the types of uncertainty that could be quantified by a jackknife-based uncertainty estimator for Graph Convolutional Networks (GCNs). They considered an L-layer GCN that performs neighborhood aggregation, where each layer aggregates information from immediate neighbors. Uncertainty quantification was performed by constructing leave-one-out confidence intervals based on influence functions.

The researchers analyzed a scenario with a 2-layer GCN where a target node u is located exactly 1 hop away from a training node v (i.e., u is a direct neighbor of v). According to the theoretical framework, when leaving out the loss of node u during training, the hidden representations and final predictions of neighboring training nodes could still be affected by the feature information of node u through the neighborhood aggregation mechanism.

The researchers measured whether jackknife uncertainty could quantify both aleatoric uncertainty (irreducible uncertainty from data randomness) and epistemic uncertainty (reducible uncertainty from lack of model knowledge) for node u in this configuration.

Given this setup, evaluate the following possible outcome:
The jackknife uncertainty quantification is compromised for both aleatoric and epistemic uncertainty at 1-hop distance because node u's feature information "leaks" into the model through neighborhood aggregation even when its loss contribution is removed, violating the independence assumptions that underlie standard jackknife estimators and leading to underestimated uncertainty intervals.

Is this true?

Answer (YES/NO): NO